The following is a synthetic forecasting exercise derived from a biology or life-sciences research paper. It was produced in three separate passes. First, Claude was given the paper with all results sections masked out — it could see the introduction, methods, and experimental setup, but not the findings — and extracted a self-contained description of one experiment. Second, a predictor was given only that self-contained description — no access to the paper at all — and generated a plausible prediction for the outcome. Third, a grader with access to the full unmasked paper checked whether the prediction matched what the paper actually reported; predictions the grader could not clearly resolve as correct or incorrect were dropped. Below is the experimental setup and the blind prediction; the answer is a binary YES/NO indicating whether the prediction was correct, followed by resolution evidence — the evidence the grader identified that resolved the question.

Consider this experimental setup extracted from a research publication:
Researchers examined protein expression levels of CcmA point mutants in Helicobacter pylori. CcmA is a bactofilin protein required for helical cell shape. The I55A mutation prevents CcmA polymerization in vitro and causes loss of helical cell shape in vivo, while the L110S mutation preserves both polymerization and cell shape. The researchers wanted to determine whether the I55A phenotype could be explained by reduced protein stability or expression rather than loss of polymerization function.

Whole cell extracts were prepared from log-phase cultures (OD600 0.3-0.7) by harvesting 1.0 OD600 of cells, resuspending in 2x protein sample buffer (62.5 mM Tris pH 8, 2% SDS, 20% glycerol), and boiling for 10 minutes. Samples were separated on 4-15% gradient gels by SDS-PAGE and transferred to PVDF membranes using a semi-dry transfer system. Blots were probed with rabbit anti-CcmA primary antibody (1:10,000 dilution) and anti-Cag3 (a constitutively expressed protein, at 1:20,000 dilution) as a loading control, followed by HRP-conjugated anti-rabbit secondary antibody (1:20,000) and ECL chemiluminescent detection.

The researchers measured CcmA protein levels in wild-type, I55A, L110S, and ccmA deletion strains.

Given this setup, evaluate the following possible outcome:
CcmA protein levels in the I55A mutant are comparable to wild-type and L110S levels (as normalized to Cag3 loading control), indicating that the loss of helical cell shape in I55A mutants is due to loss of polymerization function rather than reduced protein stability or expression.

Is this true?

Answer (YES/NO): NO